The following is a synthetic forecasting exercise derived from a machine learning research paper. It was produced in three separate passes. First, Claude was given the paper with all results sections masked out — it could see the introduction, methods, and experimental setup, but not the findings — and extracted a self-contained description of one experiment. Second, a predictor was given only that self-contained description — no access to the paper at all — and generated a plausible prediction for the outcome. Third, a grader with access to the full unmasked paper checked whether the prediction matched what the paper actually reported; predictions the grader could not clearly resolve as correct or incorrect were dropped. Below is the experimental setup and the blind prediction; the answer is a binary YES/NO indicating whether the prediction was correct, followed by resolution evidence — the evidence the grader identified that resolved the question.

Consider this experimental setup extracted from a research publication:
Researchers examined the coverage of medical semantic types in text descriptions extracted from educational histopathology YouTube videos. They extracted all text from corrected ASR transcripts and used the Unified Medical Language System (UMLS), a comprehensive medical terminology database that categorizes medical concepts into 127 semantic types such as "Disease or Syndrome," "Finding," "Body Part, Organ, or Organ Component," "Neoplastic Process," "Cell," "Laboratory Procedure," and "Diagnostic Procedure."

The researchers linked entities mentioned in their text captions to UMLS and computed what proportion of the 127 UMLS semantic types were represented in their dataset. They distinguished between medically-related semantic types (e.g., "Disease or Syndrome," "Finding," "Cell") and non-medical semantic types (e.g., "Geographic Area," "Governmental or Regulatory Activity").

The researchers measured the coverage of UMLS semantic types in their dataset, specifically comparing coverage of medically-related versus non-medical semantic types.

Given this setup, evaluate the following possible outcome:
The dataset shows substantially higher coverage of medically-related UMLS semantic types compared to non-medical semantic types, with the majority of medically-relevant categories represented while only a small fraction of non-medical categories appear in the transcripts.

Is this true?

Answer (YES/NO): YES